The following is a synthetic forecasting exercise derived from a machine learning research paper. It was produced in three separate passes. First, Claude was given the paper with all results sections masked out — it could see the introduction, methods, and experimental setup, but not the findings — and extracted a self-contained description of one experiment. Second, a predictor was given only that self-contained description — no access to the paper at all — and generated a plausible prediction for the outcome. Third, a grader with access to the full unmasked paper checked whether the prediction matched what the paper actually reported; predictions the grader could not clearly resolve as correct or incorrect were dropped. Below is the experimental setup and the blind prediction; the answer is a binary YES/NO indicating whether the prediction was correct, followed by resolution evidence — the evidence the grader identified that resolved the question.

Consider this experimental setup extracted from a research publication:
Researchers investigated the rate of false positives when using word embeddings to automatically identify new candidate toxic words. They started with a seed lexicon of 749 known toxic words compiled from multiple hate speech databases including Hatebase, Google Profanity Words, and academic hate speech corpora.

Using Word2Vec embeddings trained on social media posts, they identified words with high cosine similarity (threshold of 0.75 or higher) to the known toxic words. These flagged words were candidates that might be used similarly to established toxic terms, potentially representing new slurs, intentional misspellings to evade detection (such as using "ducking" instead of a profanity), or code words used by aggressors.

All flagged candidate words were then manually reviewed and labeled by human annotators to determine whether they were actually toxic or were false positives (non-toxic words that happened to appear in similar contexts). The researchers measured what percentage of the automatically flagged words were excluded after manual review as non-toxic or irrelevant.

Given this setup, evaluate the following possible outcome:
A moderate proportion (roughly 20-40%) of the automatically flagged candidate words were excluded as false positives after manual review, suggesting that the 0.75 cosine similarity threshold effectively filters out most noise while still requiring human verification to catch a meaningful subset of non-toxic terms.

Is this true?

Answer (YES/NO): YES